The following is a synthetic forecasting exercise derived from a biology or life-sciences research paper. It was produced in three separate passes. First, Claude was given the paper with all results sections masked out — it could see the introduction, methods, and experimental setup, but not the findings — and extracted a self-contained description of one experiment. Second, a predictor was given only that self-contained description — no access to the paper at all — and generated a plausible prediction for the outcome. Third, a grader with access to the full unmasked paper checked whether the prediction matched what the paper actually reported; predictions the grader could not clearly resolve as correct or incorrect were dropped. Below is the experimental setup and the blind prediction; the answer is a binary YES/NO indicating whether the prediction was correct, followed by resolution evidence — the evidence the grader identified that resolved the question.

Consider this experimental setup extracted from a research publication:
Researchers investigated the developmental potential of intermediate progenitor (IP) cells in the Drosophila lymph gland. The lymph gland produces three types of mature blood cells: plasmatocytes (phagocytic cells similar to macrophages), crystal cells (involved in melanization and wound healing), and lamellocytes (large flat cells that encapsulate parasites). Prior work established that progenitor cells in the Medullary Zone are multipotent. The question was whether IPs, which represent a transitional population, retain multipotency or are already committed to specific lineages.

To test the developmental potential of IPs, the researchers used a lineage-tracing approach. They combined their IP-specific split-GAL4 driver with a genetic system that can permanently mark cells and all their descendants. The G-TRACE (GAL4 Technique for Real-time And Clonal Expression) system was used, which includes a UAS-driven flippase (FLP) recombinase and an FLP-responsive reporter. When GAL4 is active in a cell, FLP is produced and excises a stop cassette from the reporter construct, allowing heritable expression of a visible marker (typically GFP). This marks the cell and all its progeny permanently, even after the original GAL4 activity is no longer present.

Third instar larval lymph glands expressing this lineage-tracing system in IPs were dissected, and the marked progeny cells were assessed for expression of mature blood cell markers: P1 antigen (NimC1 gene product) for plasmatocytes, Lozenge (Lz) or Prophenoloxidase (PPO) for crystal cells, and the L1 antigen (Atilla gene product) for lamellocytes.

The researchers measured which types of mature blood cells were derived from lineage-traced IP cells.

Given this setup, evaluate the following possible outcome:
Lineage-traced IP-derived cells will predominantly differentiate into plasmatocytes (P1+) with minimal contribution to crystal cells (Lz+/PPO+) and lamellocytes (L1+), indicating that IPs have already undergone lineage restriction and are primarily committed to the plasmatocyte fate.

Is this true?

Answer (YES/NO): NO